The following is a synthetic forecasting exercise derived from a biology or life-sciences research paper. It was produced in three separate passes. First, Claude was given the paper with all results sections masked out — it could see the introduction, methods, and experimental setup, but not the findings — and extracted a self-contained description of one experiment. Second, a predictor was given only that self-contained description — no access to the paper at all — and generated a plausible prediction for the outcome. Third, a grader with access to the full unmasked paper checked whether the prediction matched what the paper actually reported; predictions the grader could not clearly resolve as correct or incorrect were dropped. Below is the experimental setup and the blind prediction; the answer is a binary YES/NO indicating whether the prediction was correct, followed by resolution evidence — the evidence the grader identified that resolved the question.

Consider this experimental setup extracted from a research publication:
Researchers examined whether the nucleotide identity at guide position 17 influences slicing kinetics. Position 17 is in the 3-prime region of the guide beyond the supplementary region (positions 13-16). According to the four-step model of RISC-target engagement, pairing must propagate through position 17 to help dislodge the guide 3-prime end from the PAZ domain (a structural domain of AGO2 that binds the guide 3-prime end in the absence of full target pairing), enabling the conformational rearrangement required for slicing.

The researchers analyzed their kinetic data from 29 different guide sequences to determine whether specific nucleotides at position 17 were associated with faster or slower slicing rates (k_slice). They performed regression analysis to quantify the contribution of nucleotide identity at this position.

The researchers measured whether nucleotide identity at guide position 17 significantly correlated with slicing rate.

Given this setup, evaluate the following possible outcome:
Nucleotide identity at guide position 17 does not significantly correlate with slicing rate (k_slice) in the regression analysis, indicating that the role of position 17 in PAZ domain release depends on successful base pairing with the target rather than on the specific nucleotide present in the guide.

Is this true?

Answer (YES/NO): NO